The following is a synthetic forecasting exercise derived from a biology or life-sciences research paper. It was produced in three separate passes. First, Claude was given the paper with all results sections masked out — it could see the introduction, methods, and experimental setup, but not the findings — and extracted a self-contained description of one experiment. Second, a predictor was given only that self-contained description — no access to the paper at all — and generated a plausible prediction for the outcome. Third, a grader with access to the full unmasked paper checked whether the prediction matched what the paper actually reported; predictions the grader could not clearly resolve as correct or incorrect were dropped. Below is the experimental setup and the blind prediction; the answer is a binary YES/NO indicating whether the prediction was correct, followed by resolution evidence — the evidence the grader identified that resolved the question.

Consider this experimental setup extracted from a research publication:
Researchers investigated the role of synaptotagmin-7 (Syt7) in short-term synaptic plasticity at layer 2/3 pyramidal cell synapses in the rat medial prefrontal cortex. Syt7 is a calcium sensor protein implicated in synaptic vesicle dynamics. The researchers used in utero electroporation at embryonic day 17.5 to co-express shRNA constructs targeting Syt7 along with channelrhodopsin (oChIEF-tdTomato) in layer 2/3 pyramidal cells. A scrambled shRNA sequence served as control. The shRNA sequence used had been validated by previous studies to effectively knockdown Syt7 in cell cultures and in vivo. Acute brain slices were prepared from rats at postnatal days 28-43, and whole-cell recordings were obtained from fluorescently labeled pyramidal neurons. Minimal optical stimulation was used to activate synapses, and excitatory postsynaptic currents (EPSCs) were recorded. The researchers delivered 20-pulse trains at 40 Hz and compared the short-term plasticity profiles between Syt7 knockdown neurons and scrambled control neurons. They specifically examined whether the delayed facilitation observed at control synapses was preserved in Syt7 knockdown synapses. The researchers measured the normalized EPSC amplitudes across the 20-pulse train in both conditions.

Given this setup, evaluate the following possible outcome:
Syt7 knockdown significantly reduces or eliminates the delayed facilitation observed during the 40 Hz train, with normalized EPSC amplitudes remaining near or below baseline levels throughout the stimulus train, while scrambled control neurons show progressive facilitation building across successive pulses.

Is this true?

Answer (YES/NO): YES